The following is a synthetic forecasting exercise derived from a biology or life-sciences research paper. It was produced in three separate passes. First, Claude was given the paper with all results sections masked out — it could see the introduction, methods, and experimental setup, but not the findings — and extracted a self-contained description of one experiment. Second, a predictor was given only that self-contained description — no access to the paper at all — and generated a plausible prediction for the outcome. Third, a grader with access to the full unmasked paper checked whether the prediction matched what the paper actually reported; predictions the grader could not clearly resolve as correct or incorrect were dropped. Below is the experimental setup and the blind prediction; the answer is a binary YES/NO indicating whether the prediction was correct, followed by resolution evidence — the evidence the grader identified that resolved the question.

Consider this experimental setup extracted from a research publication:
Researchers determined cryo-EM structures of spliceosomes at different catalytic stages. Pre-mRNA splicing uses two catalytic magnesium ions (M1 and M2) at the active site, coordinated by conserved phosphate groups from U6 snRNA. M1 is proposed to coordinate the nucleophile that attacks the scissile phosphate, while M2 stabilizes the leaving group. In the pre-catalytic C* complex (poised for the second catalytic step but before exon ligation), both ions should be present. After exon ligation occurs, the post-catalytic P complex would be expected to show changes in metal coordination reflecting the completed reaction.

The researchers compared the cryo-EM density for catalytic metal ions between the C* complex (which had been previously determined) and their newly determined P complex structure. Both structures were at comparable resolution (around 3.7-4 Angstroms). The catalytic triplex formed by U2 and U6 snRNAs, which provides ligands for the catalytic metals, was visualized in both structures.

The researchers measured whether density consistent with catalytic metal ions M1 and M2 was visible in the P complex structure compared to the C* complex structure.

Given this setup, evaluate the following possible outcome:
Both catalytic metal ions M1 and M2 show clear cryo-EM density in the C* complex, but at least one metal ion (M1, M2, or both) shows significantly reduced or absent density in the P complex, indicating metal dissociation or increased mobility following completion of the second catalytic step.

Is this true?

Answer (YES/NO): YES